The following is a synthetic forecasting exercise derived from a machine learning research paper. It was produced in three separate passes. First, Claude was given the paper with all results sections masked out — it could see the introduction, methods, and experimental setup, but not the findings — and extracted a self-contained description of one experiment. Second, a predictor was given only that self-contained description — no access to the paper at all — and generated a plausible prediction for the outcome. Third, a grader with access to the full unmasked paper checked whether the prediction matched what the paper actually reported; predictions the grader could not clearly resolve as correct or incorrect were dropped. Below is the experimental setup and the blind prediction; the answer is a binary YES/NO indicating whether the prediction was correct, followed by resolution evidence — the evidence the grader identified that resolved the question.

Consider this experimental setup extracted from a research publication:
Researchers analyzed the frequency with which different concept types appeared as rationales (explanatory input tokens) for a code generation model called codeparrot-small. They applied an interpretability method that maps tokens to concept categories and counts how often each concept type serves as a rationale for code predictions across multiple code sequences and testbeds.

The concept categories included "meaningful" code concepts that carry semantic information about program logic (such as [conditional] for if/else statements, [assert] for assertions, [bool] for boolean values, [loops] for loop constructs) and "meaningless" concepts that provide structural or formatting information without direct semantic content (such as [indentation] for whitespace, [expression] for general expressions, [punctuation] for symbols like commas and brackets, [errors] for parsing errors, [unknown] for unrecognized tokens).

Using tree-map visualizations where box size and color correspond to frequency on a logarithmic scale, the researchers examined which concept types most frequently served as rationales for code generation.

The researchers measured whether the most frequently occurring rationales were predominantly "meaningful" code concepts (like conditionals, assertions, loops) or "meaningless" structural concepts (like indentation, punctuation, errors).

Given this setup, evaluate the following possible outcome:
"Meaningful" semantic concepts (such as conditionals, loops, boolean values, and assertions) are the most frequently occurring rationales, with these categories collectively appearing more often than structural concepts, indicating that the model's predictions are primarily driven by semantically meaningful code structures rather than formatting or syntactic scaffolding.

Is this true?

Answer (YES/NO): NO